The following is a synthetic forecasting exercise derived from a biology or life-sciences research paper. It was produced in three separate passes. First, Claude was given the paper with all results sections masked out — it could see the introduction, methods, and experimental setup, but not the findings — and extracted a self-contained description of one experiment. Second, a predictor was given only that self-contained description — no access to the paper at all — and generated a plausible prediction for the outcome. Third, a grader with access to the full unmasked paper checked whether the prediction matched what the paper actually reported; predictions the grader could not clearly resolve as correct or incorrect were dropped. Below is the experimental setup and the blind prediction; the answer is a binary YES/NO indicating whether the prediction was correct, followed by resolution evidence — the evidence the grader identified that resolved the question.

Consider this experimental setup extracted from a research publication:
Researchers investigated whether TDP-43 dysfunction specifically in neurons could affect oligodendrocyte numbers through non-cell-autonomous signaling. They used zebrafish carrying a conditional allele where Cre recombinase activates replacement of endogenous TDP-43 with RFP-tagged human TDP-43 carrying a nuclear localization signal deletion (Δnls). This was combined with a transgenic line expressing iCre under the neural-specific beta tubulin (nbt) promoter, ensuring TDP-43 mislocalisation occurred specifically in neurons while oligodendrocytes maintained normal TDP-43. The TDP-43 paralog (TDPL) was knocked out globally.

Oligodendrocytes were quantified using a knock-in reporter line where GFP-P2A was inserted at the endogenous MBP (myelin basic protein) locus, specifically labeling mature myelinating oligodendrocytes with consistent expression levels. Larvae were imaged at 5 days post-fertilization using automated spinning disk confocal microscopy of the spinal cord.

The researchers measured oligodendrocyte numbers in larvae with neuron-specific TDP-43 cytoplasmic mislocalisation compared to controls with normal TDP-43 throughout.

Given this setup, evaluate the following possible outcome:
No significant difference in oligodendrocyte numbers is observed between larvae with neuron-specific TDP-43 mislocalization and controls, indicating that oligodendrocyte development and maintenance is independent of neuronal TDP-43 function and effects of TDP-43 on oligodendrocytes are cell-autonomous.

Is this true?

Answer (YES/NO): YES